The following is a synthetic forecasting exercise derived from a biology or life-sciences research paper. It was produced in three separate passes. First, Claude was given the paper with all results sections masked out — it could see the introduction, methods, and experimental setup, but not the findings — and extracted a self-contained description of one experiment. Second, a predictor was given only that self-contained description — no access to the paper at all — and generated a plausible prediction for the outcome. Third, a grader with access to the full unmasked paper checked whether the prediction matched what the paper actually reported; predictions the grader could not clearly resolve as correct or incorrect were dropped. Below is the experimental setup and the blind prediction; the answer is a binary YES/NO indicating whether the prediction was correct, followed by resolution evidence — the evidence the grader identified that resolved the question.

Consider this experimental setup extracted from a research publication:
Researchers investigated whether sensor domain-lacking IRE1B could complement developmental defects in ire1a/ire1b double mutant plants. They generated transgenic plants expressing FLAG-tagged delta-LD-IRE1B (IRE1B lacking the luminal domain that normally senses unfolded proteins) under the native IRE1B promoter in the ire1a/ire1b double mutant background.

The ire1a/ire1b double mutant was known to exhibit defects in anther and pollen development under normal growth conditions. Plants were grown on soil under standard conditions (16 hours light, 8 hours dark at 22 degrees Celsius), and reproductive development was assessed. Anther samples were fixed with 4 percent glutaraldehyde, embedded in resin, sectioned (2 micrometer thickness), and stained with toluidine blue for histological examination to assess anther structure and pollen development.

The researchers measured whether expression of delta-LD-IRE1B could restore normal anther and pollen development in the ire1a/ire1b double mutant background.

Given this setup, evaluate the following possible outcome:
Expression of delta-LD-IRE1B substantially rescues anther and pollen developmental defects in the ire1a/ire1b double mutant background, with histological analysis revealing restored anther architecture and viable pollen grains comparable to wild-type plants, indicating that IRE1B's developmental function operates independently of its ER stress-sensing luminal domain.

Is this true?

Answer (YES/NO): YES